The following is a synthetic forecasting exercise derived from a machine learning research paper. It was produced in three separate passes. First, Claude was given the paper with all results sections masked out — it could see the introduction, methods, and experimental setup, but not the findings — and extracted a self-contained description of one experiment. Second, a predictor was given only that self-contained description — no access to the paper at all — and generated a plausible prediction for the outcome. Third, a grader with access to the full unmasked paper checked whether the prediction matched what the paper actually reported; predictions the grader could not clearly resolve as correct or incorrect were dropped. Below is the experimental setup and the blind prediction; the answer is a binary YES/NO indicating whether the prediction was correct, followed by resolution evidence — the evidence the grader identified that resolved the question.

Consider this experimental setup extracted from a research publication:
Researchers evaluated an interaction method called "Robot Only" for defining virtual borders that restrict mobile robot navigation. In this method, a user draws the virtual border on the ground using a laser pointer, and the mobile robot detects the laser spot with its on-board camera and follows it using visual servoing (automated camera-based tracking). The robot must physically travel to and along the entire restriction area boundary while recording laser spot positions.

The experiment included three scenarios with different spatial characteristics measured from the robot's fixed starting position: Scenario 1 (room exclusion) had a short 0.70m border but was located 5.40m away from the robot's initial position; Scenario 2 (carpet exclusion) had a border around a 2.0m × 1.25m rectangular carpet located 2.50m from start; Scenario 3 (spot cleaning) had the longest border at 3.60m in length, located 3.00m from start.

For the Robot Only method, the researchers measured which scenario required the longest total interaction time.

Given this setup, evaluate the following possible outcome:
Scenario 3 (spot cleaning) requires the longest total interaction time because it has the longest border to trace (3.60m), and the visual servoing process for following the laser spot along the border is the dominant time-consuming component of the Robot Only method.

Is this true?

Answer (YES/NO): NO